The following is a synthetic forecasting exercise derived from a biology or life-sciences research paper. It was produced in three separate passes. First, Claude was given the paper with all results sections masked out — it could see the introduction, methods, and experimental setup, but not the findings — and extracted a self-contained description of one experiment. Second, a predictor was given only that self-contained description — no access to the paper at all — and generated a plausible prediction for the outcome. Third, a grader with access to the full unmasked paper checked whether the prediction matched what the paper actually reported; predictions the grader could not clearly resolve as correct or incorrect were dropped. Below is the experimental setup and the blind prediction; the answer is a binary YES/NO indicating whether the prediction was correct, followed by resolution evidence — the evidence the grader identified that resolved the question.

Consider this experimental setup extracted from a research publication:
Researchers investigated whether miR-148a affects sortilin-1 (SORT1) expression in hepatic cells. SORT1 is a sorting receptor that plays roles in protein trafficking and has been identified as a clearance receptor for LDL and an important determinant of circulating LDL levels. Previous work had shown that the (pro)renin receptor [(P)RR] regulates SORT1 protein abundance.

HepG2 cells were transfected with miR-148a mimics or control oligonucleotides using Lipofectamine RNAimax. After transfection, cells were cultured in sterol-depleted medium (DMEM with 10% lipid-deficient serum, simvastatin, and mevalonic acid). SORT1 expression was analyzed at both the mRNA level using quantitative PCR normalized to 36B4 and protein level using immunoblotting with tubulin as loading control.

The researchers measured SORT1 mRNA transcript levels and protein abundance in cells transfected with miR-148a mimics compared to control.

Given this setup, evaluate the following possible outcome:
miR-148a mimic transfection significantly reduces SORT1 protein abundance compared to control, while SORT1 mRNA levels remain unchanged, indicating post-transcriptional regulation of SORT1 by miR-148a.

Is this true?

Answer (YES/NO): YES